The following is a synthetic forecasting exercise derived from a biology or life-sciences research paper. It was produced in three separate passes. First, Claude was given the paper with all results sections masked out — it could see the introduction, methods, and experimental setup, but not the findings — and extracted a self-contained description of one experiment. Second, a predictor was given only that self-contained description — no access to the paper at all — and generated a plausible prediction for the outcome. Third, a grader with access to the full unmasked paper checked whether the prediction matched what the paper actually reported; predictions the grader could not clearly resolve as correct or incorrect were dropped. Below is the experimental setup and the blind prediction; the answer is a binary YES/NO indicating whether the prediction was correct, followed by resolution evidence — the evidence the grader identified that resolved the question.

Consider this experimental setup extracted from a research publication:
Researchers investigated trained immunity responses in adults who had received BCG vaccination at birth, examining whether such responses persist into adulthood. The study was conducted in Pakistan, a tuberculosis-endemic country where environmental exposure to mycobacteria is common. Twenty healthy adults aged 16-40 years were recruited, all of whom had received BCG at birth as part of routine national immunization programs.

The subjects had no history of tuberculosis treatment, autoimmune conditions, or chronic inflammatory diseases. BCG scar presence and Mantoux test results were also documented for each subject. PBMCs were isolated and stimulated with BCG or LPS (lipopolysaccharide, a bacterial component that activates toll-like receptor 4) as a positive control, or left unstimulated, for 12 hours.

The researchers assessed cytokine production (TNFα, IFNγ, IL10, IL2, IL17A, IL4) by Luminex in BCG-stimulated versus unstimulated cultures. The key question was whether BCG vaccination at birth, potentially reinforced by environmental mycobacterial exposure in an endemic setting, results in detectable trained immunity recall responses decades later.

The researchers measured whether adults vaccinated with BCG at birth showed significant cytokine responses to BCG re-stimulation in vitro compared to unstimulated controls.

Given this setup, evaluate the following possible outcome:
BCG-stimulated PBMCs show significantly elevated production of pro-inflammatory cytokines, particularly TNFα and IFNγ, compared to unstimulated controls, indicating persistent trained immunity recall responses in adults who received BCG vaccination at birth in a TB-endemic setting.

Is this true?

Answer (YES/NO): YES